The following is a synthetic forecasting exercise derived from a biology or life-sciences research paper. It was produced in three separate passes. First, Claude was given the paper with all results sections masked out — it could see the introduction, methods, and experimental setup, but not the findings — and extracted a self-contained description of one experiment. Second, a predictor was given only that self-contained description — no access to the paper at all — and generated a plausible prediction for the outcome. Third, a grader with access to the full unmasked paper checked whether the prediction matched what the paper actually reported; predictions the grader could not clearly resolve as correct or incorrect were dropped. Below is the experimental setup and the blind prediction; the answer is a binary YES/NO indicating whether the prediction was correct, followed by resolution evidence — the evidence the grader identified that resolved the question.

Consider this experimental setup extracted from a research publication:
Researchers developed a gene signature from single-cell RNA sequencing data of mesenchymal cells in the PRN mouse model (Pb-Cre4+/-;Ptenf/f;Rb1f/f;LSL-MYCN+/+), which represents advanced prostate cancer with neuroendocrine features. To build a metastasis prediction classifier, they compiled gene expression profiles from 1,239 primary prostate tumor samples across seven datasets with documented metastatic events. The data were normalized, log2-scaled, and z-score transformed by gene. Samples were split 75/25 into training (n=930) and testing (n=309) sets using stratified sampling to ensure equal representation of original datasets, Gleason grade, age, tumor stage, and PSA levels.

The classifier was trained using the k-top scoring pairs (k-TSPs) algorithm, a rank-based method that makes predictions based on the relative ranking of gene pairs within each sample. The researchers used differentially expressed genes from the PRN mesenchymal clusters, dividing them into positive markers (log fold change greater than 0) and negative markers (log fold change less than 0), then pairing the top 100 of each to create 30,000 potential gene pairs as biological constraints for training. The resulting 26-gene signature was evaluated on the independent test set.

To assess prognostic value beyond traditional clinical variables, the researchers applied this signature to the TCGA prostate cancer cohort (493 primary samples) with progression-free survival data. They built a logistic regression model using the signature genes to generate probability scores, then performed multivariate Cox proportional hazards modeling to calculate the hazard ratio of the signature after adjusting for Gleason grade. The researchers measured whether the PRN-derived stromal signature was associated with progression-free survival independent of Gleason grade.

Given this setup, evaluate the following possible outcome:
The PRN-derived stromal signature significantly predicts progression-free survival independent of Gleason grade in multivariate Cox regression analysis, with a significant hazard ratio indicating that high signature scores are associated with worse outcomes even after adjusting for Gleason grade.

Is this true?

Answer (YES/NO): YES